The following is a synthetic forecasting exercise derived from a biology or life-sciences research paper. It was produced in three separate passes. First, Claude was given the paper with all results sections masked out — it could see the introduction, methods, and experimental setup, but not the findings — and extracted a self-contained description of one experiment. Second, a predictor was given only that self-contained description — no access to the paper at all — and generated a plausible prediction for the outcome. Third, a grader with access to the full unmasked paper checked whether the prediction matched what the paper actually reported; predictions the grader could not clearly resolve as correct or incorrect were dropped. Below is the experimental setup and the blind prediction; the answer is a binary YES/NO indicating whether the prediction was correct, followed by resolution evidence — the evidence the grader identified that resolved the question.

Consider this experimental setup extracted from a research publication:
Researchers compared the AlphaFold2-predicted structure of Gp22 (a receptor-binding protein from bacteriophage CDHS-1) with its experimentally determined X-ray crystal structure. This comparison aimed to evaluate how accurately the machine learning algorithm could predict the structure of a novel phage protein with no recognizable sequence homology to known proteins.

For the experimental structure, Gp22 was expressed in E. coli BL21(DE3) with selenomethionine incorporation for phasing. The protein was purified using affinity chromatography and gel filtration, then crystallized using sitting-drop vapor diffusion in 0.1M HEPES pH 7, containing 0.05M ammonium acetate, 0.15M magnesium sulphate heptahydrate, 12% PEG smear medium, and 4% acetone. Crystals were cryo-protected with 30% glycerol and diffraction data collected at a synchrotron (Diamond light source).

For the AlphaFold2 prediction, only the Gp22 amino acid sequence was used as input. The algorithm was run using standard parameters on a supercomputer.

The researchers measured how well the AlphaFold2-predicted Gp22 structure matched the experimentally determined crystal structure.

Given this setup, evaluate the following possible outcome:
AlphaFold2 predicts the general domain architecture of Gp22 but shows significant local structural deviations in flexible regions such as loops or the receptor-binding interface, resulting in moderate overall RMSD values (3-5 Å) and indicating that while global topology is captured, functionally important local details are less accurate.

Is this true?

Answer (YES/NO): NO